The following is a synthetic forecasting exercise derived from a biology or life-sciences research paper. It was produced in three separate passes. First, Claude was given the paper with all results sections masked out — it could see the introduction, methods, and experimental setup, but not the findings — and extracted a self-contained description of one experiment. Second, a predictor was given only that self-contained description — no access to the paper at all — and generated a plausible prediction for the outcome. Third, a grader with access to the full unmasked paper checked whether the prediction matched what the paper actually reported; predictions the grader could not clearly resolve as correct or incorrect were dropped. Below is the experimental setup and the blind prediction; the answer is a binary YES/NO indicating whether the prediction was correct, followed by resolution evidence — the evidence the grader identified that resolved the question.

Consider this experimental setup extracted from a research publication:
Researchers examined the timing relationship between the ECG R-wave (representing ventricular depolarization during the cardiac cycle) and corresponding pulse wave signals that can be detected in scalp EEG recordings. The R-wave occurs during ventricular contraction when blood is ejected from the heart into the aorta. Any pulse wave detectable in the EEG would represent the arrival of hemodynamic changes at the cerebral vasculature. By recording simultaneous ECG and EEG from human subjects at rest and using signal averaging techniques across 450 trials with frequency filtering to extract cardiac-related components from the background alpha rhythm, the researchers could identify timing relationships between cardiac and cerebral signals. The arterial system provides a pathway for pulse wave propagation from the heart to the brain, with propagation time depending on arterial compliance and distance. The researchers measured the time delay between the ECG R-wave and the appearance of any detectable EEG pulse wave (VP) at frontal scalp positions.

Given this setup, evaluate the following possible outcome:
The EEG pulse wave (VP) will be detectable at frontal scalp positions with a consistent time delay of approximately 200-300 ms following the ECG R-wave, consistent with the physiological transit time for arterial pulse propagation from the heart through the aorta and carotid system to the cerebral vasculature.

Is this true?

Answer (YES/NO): NO